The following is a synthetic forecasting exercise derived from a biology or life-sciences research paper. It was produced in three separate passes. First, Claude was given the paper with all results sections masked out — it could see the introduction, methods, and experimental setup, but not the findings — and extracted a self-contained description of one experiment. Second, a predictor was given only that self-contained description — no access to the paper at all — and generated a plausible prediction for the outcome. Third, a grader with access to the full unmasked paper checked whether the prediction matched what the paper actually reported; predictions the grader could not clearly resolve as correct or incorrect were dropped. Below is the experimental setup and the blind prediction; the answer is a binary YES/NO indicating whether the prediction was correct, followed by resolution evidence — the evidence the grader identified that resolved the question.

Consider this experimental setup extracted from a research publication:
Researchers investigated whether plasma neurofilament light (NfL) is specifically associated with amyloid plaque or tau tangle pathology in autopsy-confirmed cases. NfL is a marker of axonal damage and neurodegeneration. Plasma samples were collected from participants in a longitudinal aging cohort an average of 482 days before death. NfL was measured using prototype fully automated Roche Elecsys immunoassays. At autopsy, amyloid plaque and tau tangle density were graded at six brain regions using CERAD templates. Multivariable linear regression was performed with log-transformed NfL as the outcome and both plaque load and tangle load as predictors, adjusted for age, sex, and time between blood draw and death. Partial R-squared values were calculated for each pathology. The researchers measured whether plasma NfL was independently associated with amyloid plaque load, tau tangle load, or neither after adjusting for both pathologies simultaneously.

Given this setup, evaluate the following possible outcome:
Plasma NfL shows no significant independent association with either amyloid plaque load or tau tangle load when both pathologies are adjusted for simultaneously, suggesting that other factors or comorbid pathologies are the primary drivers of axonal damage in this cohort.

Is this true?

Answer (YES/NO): YES